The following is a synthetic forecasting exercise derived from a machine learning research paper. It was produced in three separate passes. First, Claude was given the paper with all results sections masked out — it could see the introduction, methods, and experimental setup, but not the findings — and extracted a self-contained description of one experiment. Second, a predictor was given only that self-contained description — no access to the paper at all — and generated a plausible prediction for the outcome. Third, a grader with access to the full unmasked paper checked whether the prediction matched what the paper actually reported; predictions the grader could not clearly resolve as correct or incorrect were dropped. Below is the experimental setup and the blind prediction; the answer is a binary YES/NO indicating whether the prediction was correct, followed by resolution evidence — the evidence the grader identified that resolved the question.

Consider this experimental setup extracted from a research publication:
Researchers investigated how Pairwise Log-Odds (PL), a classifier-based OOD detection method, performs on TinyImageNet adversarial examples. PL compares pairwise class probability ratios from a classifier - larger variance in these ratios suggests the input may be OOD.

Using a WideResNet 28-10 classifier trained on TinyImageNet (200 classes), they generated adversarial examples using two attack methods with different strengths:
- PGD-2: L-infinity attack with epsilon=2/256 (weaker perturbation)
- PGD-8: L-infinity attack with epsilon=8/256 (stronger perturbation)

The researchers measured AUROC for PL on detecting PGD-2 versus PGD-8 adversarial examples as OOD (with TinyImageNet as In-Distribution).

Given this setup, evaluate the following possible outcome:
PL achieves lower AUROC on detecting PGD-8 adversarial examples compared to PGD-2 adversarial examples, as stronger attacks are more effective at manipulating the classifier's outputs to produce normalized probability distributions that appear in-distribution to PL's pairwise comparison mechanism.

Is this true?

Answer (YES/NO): NO